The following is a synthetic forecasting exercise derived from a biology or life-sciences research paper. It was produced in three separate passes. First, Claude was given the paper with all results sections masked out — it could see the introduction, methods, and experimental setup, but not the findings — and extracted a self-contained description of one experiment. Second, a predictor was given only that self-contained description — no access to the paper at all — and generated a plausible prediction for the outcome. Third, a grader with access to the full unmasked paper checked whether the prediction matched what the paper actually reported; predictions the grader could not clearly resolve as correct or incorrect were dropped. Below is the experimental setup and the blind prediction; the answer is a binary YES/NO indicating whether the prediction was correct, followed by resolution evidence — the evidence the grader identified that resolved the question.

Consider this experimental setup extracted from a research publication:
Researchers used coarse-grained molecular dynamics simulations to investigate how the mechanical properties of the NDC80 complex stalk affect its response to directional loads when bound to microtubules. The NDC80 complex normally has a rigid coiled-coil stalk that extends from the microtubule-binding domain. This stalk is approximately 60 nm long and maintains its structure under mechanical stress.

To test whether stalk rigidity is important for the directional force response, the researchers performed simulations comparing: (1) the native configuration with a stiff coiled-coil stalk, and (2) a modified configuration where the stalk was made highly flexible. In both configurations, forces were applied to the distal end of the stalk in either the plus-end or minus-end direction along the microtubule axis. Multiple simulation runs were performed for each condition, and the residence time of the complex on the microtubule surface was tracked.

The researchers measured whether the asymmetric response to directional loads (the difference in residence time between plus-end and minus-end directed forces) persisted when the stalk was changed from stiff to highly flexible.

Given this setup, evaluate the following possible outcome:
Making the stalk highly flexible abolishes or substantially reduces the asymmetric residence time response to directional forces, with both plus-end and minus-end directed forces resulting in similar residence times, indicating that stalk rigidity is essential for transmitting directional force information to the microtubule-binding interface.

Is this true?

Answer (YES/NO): YES